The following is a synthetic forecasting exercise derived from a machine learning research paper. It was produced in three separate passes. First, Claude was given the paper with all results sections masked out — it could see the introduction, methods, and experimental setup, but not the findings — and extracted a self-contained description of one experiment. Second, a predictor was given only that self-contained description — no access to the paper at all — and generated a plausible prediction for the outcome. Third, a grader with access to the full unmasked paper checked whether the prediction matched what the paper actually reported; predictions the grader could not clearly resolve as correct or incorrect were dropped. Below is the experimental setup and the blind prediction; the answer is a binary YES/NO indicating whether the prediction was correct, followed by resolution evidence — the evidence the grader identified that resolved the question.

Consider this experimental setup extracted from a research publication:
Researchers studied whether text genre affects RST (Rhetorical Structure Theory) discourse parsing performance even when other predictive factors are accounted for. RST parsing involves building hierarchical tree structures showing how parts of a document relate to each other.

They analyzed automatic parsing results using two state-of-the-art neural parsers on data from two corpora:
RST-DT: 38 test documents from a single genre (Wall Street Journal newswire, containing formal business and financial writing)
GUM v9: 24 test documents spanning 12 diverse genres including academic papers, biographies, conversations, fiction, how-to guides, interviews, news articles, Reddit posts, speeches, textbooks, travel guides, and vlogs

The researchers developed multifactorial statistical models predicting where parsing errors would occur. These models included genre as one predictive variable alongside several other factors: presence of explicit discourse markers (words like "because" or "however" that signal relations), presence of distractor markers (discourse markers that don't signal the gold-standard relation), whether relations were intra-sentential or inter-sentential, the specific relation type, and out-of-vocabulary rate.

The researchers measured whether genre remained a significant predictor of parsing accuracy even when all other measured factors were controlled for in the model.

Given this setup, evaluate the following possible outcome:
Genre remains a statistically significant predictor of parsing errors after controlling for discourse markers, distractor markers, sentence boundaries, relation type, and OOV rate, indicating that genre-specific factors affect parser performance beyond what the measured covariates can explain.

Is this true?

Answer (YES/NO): YES